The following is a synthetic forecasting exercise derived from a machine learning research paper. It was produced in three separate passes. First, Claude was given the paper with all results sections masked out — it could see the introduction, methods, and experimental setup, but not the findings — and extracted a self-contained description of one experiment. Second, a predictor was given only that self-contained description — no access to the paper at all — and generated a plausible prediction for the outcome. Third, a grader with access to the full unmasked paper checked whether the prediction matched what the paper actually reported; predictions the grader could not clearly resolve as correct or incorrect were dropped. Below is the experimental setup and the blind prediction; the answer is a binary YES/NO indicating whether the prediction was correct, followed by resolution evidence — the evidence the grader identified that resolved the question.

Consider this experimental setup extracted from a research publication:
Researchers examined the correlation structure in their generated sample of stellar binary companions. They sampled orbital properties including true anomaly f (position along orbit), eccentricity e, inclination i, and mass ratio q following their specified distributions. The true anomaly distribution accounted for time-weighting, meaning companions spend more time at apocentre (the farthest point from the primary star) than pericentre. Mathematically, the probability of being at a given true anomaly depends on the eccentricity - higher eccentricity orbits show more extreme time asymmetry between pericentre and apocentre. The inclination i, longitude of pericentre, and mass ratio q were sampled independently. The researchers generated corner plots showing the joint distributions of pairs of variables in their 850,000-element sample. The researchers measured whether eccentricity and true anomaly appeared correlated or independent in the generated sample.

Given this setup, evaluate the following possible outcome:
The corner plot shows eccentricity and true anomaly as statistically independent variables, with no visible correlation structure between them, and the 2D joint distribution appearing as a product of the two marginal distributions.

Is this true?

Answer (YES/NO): NO